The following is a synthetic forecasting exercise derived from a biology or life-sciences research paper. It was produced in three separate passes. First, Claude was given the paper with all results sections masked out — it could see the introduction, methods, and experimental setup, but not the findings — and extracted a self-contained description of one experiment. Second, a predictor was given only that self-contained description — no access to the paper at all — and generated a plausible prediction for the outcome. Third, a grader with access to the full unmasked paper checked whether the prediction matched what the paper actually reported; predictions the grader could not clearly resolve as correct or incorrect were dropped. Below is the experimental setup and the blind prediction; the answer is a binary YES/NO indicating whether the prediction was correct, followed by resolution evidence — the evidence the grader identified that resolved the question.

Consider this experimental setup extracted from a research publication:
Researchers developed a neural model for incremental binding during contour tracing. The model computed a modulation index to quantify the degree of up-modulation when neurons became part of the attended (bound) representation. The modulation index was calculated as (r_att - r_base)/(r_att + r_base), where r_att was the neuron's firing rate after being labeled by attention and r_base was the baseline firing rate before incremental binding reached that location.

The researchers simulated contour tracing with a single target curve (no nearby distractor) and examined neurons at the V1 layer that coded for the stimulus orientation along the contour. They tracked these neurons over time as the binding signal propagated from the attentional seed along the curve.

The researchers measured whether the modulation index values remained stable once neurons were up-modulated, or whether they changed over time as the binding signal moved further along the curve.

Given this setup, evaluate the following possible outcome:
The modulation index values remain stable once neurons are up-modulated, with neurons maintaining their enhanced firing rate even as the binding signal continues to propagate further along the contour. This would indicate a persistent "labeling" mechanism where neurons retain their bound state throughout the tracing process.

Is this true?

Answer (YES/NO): YES